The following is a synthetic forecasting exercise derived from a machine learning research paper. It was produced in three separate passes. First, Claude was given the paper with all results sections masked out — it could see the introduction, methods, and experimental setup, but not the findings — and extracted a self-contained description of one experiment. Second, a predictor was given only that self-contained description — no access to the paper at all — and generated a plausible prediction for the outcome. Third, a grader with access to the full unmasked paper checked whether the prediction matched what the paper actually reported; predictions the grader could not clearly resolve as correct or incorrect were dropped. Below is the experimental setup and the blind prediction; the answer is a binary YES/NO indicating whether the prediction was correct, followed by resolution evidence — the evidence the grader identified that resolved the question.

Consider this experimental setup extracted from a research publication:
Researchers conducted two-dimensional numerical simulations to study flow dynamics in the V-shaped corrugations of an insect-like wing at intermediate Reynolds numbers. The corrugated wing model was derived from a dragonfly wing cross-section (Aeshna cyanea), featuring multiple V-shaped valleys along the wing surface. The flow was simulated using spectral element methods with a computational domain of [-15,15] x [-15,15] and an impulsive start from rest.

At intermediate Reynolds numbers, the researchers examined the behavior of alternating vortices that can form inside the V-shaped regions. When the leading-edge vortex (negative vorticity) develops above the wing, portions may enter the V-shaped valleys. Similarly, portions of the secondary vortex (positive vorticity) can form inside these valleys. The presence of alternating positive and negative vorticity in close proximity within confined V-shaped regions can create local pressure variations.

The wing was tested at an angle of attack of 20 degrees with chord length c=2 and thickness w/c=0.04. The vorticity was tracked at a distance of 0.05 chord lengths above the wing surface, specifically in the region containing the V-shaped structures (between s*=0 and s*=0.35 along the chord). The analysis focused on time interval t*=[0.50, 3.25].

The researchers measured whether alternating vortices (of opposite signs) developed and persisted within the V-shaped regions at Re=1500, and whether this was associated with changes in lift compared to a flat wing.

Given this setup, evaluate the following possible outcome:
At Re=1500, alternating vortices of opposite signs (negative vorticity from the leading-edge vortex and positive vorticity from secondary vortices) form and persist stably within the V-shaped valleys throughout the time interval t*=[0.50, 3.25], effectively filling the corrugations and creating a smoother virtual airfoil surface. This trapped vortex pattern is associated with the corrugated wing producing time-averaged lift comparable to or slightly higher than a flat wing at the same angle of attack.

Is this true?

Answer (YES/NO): NO